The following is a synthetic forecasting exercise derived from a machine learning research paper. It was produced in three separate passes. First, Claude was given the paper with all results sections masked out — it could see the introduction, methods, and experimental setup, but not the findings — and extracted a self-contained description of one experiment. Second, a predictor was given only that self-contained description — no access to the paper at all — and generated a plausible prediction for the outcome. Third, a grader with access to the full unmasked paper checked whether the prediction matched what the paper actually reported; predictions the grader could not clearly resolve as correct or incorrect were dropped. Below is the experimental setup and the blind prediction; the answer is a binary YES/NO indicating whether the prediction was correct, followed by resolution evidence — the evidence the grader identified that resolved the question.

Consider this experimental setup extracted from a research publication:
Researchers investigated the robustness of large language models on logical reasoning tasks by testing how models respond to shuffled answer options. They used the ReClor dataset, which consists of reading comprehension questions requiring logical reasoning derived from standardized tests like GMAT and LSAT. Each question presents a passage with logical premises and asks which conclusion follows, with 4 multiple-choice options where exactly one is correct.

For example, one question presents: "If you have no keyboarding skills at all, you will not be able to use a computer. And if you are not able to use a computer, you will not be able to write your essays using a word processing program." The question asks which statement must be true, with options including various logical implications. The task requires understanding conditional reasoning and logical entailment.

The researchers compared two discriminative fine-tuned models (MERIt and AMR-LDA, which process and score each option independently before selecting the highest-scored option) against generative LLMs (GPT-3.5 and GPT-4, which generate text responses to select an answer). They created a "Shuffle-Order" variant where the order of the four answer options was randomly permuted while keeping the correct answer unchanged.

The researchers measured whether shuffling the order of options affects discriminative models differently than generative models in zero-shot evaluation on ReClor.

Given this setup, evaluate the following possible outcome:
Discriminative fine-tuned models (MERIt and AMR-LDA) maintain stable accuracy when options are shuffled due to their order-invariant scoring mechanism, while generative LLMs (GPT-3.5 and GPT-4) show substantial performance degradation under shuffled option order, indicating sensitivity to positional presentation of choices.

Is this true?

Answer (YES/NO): NO